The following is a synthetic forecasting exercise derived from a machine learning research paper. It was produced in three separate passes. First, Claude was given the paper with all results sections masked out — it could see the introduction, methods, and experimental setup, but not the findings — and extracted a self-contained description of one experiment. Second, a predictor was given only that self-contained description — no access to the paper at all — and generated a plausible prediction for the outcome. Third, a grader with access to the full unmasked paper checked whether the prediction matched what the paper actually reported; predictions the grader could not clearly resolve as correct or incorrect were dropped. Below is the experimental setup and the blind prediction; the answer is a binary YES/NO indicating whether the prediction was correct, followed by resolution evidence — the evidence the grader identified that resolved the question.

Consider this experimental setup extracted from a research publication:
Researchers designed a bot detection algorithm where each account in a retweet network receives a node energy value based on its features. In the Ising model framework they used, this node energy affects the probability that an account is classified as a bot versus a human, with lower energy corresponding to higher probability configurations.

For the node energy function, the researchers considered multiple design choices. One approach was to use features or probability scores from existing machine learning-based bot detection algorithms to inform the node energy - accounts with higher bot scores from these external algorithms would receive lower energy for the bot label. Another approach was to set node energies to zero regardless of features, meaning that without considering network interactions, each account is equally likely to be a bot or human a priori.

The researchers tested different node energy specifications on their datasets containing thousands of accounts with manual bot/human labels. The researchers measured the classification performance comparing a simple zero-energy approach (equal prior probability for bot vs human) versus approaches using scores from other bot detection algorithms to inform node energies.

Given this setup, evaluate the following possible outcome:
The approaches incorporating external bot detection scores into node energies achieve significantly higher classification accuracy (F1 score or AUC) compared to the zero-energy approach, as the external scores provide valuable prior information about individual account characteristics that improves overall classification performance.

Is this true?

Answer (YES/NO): NO